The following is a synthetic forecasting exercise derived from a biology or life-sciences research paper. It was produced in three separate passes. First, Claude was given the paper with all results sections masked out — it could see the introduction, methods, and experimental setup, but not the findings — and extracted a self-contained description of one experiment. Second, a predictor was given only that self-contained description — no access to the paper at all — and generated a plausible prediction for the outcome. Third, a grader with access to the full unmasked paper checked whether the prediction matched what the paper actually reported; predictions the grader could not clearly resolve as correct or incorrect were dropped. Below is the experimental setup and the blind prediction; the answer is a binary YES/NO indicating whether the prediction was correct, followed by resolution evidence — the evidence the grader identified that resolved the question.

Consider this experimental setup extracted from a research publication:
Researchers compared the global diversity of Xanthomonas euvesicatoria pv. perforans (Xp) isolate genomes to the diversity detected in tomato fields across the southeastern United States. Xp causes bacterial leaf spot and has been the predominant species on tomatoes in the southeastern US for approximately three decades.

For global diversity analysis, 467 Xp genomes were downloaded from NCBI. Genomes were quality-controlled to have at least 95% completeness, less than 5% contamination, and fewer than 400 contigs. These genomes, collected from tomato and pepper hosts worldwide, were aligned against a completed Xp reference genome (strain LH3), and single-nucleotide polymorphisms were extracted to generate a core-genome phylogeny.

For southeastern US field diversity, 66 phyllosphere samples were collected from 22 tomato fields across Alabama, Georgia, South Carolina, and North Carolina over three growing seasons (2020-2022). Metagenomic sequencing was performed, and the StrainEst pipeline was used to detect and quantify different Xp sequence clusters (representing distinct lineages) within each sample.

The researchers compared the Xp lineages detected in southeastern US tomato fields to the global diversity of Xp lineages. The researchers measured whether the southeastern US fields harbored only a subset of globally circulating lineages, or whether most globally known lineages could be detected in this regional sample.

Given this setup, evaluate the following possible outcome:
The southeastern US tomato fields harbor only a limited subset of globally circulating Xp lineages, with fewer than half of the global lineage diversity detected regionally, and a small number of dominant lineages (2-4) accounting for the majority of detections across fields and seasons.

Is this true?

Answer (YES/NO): NO